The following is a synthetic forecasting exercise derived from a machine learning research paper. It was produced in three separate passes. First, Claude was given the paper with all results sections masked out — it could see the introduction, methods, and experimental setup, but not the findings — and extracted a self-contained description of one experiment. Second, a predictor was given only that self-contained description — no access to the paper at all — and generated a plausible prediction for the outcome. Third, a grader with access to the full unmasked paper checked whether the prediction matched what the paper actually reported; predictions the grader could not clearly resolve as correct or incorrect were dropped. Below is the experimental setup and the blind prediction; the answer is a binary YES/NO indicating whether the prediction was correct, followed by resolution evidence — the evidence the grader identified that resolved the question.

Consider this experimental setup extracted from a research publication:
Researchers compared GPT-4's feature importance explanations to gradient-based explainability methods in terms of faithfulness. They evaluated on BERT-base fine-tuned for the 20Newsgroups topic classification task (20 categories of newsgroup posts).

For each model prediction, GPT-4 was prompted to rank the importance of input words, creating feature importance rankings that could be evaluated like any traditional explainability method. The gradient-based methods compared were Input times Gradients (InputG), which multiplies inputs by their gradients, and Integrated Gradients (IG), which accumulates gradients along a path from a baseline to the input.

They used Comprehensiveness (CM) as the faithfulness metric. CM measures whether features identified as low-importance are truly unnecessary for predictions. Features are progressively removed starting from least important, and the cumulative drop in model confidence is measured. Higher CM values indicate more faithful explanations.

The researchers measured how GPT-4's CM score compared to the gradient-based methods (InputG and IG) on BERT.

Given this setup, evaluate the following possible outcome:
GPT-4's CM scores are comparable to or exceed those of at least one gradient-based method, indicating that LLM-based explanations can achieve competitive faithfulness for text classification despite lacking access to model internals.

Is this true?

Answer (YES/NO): YES